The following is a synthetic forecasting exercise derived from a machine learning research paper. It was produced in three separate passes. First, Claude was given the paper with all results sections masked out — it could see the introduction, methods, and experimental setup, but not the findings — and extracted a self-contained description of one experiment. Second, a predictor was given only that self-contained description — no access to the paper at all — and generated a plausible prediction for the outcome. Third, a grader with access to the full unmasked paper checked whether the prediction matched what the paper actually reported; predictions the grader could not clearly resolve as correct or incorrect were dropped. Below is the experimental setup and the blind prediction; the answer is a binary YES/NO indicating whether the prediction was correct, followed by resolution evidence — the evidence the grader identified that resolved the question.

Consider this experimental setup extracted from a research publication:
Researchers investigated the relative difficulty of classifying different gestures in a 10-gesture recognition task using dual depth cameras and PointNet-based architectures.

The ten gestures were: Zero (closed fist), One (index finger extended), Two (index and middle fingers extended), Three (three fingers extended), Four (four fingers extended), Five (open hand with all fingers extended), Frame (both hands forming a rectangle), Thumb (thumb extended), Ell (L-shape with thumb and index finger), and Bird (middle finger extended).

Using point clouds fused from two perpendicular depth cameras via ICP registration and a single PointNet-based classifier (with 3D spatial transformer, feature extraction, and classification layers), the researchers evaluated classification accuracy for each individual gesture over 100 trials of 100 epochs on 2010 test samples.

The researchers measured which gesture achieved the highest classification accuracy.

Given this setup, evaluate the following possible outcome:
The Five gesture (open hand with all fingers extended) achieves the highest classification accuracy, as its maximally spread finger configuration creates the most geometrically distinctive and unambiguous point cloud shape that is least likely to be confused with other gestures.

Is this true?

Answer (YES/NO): NO